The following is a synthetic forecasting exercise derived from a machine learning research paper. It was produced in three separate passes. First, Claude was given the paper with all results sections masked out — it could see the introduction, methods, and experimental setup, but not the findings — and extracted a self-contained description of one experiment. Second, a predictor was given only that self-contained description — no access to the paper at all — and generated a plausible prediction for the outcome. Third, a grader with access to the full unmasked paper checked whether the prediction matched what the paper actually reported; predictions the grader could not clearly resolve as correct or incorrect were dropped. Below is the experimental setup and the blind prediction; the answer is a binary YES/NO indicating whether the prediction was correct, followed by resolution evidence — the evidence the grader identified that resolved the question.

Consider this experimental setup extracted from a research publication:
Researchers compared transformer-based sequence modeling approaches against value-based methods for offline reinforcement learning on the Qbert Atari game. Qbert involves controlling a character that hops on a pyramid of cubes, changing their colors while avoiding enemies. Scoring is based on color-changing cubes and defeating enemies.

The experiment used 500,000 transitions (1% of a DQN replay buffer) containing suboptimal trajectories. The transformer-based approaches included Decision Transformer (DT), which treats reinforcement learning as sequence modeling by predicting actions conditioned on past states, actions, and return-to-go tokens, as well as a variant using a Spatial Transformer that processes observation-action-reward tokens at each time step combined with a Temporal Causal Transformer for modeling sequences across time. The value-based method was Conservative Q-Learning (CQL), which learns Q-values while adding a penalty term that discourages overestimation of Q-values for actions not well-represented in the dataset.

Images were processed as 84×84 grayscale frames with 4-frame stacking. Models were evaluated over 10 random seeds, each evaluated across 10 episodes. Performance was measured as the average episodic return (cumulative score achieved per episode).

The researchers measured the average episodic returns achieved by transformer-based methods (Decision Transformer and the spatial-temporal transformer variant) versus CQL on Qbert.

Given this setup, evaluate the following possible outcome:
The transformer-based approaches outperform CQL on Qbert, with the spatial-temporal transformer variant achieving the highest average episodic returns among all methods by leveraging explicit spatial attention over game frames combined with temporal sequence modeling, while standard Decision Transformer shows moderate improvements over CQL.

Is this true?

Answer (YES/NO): NO